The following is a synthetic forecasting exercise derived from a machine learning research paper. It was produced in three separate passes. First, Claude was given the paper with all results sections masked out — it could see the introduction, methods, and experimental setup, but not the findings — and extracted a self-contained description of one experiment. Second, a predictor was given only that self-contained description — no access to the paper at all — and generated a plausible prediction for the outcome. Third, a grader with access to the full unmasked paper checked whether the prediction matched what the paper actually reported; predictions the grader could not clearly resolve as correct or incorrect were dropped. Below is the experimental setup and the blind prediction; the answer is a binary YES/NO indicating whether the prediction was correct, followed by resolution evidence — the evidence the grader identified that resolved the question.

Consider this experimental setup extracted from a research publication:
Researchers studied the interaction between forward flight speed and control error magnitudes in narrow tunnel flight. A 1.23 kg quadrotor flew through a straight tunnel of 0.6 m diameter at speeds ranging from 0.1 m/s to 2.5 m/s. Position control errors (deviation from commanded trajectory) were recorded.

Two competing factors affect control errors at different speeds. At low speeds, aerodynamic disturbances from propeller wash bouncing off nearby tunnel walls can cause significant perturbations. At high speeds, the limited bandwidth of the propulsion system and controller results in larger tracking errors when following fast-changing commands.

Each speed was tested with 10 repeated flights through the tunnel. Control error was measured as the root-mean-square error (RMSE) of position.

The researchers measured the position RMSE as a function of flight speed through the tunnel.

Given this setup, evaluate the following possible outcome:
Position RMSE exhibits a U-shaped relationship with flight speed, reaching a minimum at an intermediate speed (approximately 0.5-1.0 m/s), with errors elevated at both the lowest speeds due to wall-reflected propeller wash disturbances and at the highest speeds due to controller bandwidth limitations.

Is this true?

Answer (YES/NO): NO